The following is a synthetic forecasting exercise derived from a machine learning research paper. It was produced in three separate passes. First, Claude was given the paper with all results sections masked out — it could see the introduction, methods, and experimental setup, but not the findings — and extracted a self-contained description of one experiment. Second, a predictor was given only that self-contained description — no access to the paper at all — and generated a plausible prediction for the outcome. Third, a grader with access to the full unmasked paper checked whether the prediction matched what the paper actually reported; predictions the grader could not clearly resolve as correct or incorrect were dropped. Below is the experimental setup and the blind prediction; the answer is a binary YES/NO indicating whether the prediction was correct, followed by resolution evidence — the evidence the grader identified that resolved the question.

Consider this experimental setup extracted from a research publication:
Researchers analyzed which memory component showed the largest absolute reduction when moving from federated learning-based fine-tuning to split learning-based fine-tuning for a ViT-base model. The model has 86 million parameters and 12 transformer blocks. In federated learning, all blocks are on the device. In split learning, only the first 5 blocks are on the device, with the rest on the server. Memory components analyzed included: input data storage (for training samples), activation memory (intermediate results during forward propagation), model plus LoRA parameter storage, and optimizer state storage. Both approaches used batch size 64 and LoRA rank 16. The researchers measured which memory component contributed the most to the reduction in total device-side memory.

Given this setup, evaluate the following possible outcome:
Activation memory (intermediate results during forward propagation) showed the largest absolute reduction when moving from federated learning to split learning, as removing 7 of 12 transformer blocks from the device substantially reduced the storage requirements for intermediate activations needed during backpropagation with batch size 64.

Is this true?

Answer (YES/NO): YES